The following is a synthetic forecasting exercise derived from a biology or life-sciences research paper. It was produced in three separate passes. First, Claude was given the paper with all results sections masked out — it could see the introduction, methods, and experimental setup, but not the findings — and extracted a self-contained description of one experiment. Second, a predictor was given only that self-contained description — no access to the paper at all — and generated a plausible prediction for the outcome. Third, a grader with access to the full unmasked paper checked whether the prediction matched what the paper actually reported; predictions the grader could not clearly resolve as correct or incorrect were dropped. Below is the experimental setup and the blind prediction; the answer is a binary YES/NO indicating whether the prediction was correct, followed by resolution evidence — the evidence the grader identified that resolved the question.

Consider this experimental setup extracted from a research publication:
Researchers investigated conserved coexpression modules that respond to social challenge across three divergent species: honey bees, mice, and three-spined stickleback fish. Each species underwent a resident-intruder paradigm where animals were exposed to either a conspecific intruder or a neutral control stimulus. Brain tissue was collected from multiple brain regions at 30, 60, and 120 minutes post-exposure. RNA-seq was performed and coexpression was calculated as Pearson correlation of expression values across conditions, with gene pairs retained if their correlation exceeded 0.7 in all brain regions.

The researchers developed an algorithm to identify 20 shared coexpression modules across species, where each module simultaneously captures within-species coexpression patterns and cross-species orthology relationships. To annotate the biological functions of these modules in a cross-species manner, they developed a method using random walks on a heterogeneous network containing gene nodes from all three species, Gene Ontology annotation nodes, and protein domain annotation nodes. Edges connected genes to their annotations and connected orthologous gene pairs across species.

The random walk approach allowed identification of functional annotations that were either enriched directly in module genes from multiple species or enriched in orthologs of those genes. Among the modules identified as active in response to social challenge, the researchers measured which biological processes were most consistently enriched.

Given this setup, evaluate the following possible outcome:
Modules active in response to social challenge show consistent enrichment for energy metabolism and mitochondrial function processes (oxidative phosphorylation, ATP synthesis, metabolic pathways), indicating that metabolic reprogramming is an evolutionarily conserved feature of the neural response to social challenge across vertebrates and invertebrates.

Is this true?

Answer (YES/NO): NO